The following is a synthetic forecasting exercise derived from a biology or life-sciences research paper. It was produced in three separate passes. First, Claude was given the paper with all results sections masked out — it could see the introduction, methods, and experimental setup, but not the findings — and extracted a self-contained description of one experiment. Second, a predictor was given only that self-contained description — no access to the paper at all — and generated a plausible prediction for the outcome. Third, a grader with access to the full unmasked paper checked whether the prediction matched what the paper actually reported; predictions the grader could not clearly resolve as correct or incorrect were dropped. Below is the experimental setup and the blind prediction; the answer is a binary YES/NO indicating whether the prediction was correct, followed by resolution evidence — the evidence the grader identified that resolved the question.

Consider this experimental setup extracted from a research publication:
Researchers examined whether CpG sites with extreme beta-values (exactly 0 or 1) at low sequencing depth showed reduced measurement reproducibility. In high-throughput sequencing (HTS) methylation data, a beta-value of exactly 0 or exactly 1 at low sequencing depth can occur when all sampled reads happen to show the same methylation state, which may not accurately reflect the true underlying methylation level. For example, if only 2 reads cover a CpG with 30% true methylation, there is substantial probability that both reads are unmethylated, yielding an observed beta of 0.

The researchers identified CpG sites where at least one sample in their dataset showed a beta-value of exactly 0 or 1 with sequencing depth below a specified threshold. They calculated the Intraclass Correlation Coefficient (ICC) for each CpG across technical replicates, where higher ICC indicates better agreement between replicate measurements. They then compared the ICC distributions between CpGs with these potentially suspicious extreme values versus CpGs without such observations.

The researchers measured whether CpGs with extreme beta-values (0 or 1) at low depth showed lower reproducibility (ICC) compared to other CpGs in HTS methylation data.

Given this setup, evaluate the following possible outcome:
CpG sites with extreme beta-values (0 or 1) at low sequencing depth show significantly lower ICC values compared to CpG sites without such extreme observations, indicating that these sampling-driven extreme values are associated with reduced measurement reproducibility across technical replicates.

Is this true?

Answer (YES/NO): YES